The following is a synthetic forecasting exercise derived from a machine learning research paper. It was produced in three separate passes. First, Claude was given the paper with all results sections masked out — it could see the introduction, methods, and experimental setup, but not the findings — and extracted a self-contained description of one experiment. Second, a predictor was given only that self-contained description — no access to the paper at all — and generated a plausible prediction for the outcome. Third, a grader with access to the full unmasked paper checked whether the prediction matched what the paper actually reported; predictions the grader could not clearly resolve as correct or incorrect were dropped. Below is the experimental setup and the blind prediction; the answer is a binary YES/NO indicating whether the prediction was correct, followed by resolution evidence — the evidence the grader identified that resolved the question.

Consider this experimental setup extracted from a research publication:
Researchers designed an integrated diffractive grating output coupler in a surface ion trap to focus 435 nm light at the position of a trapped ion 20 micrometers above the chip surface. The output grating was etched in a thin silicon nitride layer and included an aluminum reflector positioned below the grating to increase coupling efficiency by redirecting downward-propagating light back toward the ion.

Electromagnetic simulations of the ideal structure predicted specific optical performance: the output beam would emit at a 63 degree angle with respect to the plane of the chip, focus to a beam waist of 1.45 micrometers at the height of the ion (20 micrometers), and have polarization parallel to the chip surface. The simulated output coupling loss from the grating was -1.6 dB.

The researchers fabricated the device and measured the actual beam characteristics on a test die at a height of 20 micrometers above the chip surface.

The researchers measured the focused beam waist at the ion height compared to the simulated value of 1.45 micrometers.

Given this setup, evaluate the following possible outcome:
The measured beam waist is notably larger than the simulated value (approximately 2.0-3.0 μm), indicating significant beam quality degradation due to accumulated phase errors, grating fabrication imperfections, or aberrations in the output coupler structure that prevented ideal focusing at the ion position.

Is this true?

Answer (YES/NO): YES